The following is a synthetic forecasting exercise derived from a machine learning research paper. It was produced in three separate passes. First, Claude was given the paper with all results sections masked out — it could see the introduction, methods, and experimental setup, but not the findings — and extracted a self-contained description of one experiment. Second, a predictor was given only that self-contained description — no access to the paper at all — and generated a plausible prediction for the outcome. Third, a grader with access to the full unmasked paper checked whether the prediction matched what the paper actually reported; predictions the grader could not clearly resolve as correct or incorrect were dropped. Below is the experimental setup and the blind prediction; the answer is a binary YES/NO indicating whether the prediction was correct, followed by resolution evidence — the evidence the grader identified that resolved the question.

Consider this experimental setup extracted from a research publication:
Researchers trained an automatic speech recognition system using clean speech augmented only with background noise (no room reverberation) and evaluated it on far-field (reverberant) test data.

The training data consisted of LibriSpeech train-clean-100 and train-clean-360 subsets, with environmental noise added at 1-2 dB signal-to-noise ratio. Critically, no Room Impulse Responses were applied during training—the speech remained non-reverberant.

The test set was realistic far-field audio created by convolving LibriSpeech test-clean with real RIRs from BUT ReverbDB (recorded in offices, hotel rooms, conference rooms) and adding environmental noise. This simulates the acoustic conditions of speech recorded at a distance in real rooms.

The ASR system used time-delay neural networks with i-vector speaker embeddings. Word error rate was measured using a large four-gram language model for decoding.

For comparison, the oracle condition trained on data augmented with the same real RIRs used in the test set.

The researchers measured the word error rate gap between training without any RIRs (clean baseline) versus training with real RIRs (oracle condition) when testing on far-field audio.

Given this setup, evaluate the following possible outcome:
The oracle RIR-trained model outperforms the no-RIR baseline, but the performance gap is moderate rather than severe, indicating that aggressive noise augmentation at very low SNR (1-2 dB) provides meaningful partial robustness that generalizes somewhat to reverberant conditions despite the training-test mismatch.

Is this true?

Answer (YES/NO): NO